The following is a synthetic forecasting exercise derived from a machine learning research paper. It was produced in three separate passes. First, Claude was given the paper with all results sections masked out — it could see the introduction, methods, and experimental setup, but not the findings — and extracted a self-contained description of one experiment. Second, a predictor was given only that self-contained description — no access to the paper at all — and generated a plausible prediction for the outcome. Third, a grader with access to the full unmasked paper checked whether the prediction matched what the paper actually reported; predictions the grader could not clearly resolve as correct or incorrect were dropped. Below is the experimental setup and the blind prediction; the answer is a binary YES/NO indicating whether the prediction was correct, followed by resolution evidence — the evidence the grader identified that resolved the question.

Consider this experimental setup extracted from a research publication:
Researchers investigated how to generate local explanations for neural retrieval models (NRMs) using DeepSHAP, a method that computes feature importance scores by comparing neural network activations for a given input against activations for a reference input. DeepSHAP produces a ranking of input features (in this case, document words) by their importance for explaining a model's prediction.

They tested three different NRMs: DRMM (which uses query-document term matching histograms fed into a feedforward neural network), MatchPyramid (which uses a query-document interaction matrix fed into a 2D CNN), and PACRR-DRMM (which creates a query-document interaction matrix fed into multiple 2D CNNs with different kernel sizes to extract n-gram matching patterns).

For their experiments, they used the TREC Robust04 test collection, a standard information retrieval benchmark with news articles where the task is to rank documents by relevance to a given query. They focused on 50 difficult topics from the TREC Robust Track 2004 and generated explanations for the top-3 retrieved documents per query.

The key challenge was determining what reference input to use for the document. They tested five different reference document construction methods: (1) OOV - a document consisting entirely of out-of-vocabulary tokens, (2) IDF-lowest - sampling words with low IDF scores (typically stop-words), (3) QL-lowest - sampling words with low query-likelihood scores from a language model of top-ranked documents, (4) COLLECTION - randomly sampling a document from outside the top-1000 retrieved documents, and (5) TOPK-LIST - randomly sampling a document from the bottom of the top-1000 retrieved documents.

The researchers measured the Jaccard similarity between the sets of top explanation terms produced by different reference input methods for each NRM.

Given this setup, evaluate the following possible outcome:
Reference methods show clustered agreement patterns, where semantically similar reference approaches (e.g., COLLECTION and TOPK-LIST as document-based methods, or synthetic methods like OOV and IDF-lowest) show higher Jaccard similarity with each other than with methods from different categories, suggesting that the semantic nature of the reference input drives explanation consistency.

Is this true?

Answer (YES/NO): NO